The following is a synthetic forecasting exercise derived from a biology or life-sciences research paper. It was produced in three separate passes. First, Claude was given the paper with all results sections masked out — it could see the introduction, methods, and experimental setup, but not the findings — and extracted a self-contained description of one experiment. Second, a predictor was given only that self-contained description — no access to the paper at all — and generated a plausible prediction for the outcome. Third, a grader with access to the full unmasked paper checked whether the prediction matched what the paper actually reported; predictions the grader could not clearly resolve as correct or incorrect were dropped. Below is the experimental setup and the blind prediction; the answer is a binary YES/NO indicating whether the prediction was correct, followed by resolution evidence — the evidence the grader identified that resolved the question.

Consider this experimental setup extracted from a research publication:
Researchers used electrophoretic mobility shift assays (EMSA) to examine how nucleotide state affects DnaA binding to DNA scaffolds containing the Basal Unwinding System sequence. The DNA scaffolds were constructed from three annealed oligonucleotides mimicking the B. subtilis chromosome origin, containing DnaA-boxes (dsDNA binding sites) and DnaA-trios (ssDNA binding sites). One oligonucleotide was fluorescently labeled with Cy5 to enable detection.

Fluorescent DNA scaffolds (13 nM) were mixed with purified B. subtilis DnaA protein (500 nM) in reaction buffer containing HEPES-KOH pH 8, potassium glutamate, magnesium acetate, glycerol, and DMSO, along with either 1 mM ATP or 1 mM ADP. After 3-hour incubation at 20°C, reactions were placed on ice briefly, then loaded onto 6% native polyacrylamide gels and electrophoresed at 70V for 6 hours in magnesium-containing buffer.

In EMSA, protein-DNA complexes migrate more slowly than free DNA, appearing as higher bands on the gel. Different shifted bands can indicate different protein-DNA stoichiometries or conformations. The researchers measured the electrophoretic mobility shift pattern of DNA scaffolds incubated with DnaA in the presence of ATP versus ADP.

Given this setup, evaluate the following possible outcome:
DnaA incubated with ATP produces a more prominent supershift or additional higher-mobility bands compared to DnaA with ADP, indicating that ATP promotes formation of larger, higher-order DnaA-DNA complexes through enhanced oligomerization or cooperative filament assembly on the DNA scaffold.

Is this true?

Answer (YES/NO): YES